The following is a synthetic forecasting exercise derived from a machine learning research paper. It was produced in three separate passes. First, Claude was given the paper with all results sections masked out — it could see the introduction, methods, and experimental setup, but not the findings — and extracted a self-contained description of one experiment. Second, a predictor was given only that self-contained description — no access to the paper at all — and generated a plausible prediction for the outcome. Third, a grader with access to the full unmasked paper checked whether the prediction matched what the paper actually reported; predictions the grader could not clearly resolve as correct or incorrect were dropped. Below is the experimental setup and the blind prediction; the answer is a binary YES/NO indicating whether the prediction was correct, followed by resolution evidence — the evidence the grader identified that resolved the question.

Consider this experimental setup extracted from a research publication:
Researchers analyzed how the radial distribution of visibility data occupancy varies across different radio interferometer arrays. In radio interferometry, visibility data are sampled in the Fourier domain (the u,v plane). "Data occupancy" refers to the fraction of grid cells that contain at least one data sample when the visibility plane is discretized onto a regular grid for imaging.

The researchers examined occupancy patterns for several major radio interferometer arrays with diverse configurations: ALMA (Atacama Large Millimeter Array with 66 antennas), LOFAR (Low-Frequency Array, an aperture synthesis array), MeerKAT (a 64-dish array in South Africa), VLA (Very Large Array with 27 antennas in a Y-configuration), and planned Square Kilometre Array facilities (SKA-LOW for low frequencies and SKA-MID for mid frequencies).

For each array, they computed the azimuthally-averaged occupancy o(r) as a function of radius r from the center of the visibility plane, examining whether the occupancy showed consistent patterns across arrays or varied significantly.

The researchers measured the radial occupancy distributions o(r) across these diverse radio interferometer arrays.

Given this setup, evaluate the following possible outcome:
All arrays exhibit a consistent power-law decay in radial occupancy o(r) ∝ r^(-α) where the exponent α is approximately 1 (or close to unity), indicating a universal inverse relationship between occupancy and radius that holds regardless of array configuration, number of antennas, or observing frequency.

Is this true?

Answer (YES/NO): NO